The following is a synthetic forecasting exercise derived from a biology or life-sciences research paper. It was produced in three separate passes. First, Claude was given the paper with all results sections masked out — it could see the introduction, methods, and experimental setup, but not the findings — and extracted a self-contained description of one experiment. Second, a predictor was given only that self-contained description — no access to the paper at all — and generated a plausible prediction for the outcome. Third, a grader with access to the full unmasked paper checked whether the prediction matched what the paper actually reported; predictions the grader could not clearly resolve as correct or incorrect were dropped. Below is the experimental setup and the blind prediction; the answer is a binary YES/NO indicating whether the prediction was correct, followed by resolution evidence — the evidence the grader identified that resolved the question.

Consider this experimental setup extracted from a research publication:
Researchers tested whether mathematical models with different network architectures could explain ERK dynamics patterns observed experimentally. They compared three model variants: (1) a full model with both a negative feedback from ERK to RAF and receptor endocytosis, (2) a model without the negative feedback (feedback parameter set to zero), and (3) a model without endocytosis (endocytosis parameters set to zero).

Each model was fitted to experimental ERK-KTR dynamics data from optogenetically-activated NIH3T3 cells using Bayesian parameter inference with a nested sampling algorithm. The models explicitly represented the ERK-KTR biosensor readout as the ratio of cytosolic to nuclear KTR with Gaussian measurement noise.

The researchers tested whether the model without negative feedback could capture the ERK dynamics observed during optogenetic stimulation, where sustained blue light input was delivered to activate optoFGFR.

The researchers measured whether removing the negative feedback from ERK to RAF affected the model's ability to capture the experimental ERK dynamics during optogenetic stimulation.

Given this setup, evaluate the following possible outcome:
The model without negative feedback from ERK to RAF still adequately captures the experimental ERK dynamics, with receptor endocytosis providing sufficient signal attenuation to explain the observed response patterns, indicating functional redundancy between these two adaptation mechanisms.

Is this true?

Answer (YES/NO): NO